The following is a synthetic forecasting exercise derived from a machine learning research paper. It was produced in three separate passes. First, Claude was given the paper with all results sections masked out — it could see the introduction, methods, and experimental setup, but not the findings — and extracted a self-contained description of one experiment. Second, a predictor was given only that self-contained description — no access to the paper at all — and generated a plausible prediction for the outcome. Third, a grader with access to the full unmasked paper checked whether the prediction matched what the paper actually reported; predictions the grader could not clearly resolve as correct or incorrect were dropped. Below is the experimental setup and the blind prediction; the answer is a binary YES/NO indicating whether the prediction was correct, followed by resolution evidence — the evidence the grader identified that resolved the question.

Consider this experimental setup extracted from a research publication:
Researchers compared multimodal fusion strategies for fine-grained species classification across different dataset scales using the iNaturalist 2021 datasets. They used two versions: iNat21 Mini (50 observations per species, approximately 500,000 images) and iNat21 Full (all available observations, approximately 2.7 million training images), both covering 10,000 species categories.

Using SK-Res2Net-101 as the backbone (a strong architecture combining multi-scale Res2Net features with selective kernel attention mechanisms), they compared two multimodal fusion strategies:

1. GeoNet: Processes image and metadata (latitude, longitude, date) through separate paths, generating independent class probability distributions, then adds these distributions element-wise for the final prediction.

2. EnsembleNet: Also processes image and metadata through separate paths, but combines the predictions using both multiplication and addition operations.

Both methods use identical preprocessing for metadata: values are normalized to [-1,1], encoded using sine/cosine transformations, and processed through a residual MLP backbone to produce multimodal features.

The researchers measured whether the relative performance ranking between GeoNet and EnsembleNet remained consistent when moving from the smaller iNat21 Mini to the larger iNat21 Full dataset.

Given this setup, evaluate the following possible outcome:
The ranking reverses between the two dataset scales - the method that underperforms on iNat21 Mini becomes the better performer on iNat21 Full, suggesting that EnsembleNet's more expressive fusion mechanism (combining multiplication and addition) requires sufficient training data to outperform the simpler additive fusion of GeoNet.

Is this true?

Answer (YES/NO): YES